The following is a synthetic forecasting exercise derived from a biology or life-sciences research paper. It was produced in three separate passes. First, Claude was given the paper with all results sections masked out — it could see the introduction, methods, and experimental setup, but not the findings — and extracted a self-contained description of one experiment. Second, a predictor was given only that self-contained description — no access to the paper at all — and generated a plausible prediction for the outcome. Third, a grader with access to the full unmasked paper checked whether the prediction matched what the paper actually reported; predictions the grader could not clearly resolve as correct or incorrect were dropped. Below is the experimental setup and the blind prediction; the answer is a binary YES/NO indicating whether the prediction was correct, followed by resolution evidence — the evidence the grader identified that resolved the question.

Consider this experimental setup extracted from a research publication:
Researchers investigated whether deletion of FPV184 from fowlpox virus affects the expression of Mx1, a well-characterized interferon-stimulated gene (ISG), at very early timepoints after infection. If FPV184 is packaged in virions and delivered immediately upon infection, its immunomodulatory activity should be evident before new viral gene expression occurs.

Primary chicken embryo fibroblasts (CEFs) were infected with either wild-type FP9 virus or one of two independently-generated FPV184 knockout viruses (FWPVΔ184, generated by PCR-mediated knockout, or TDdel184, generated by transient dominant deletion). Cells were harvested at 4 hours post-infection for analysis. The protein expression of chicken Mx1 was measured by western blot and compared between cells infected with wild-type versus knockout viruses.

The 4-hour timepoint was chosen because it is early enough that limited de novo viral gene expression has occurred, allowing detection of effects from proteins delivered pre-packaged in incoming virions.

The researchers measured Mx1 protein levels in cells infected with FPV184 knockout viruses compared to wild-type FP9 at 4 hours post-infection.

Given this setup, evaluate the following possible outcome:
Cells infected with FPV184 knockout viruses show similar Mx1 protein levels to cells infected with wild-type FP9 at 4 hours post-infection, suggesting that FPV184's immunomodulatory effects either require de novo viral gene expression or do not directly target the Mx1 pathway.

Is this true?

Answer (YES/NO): NO